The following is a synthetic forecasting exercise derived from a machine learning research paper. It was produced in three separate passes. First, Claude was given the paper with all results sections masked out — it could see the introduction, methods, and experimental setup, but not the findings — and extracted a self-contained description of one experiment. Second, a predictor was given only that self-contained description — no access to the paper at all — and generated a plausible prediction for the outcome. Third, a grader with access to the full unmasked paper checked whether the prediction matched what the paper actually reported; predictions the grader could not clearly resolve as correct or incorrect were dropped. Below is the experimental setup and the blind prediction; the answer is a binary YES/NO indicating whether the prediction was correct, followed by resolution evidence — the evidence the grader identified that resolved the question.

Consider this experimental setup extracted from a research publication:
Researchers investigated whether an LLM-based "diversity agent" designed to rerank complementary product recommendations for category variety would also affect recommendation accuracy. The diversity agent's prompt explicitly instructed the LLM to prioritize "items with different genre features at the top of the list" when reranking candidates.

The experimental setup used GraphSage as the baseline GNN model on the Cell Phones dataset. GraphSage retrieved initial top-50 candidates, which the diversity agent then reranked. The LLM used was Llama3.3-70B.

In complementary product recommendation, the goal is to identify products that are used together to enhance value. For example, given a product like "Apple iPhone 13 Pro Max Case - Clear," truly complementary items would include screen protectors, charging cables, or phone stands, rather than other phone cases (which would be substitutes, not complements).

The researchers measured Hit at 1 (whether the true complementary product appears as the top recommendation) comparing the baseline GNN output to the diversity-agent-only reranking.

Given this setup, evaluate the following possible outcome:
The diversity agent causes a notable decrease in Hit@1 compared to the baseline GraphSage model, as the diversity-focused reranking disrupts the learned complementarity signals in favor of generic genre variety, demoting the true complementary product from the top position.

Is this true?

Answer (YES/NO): NO